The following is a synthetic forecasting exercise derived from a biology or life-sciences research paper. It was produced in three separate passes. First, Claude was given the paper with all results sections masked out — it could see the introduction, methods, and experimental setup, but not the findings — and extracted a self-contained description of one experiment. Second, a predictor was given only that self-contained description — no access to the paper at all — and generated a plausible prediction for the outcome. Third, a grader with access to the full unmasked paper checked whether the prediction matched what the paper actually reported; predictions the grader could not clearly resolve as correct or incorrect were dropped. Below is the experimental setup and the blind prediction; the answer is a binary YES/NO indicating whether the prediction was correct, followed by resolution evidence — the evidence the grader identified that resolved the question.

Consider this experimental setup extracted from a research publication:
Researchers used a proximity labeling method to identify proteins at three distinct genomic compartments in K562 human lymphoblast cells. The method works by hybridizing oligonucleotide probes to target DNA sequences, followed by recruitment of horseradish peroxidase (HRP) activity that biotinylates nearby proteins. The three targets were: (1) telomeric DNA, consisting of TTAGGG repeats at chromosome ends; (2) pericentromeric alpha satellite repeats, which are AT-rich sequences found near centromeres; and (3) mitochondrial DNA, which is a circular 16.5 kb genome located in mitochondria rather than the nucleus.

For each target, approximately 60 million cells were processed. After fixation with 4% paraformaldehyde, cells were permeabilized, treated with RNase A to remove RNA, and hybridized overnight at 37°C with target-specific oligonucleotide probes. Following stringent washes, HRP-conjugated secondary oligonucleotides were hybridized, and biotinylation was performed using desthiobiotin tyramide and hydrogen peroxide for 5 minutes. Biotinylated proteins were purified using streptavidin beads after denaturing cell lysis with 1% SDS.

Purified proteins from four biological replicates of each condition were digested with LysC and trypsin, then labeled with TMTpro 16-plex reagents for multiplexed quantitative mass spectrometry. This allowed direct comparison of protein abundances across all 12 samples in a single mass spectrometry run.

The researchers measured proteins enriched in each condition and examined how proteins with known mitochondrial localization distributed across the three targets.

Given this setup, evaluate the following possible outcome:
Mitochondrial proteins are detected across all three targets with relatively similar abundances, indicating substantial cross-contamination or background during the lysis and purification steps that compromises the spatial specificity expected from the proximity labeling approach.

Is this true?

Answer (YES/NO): NO